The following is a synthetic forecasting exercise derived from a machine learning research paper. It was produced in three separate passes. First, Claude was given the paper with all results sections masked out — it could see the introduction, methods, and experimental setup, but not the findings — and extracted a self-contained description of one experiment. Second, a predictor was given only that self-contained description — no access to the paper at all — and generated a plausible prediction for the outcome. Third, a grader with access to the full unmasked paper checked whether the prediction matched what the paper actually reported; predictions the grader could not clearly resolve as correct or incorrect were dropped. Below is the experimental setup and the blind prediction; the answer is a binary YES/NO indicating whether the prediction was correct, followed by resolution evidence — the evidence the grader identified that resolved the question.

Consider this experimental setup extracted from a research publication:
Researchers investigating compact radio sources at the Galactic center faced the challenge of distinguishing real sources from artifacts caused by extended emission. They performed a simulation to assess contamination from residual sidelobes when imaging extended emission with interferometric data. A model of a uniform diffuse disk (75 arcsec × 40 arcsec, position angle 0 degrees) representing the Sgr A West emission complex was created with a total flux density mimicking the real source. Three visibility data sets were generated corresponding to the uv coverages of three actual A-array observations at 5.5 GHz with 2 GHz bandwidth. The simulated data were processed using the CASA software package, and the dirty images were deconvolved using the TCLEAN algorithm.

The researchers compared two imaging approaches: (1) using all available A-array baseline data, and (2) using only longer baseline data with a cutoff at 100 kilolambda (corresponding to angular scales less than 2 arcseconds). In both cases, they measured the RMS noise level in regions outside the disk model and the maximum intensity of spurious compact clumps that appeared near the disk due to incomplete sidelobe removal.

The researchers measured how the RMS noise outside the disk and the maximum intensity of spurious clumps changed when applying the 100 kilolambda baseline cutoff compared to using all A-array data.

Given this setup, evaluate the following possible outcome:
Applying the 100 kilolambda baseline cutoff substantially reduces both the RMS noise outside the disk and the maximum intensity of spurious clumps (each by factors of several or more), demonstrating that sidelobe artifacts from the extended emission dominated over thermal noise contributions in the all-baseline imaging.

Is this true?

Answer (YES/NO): YES